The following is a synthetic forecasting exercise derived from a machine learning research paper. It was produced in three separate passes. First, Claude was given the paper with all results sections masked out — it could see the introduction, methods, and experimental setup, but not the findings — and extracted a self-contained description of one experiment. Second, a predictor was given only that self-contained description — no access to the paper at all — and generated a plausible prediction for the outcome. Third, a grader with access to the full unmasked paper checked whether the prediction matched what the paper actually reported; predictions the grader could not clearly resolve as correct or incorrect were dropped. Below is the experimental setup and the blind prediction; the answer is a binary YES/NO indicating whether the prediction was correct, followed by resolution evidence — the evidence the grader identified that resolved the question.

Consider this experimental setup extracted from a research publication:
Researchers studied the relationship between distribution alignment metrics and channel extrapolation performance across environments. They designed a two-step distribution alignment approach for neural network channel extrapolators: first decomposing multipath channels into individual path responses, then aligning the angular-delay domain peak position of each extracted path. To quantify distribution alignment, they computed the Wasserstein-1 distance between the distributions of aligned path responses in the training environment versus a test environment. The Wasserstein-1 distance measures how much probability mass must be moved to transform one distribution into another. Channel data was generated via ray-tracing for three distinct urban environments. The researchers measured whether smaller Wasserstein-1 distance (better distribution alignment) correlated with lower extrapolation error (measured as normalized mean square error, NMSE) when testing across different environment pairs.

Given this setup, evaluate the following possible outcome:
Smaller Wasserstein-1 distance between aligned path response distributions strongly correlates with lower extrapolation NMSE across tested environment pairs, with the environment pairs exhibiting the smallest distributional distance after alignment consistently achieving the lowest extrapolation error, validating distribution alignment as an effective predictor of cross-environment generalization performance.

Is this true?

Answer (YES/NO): YES